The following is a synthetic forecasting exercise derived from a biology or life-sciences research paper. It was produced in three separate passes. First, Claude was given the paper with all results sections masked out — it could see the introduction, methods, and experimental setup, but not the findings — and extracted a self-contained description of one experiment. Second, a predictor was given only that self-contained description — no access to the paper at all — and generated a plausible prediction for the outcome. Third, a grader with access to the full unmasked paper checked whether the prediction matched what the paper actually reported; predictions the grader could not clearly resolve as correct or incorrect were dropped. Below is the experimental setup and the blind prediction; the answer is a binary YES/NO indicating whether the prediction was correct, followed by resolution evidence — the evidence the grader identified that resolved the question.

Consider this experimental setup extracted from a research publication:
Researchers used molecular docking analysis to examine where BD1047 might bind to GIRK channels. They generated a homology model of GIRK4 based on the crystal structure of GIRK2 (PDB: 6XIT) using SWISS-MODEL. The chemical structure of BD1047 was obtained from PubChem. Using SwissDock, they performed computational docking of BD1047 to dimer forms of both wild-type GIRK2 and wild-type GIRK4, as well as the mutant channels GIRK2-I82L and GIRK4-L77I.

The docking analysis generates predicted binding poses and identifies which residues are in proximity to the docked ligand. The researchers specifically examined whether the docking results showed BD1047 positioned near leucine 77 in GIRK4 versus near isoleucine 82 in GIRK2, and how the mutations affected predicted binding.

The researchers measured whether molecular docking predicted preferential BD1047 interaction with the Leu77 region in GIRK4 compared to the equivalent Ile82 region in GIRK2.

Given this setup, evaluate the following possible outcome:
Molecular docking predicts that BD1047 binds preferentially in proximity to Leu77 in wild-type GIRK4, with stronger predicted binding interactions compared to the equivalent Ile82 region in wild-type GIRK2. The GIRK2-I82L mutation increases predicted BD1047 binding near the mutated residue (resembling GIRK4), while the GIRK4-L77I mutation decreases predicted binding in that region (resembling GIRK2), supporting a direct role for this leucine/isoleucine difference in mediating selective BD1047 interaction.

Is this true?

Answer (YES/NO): YES